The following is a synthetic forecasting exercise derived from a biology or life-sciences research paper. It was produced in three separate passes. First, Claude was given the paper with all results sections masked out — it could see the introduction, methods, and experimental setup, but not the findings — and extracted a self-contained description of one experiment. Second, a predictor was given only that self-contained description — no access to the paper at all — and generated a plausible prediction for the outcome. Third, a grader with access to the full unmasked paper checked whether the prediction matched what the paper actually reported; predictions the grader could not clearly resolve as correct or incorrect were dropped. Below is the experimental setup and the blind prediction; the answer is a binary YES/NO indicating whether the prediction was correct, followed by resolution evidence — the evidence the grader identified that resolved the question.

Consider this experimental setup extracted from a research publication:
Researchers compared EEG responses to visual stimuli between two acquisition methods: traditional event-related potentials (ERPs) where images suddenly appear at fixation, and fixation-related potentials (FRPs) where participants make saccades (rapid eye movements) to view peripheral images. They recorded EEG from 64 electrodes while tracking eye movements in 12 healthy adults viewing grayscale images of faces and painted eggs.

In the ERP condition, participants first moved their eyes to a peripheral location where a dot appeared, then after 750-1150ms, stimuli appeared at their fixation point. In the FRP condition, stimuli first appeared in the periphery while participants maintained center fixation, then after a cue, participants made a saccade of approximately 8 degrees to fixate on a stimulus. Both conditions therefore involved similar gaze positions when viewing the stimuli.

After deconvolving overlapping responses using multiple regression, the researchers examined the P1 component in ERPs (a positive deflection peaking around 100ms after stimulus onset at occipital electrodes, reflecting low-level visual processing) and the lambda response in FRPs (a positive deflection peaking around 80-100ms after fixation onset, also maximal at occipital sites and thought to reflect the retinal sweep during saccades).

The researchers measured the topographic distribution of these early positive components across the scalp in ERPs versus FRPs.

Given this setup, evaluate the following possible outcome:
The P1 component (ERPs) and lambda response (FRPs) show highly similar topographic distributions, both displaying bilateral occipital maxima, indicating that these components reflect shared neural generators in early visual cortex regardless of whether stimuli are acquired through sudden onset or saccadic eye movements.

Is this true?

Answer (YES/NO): NO